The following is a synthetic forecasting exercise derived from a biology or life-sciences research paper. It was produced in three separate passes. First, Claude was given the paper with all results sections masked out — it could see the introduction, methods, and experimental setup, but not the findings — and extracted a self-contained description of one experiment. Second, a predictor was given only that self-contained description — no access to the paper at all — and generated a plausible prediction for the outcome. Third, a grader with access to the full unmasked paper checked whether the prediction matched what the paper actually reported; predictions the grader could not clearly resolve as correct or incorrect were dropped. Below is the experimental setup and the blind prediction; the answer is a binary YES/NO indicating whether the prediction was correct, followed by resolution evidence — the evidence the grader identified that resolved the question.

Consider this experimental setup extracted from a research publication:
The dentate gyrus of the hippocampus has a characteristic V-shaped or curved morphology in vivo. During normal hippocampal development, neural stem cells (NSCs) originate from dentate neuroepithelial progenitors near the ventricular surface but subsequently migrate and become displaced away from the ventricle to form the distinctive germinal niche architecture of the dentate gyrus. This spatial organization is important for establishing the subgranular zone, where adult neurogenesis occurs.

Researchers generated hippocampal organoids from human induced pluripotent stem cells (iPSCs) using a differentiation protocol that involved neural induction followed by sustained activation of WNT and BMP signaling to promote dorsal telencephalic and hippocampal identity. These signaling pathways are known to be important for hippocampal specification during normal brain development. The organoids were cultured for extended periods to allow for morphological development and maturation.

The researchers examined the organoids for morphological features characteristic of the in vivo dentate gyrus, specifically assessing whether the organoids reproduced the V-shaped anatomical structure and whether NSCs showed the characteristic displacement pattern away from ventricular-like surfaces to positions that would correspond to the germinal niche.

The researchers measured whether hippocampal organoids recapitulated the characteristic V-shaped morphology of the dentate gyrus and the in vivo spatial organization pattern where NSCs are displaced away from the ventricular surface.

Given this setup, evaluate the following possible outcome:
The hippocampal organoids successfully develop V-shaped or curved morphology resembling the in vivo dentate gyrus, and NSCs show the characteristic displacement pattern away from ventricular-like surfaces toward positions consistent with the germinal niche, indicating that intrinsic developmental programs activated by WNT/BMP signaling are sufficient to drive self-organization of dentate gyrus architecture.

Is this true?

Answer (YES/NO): NO